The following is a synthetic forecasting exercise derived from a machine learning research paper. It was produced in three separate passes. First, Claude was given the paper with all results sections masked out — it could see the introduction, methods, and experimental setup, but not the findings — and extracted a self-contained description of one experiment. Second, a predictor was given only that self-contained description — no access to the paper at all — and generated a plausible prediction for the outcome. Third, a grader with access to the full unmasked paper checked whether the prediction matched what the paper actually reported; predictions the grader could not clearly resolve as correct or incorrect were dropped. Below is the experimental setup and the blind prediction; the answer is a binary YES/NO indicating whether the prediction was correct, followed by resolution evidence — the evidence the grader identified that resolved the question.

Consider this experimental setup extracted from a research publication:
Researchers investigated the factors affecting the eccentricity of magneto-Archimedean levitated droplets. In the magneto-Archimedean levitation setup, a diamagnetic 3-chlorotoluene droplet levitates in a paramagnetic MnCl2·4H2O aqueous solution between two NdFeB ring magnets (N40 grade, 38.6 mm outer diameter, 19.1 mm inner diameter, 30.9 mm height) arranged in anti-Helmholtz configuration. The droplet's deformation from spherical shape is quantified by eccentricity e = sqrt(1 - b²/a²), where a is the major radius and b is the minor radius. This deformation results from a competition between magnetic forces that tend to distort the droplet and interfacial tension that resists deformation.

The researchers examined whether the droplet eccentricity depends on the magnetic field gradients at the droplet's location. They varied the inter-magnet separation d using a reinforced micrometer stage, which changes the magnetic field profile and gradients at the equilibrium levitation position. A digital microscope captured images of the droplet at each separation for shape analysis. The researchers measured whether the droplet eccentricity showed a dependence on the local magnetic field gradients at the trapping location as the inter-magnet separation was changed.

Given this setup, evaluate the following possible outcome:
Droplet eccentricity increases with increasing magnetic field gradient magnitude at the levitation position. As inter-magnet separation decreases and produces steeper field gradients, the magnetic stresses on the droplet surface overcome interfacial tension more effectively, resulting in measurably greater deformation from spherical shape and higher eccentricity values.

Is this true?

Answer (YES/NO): YES